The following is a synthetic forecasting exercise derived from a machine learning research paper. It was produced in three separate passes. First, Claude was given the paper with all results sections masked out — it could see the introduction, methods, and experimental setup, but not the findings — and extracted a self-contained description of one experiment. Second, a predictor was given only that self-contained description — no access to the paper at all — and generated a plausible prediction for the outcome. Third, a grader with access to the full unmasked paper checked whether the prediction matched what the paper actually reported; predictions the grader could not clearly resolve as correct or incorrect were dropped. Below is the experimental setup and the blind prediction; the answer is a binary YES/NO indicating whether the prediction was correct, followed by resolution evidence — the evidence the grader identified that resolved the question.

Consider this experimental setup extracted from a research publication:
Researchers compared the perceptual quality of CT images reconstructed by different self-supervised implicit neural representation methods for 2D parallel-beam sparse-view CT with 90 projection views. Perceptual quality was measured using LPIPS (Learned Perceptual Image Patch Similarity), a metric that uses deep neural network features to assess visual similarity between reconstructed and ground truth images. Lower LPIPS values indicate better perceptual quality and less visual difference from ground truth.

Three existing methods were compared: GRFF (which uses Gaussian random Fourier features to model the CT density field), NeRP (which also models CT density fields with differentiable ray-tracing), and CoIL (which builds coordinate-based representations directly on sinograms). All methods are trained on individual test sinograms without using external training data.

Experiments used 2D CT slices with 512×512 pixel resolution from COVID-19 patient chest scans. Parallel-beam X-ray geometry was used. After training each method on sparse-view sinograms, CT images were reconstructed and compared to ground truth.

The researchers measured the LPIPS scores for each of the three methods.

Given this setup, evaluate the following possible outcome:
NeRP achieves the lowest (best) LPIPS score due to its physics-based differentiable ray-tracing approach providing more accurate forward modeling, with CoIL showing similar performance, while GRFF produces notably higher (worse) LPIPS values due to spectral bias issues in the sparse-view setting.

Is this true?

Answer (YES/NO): NO